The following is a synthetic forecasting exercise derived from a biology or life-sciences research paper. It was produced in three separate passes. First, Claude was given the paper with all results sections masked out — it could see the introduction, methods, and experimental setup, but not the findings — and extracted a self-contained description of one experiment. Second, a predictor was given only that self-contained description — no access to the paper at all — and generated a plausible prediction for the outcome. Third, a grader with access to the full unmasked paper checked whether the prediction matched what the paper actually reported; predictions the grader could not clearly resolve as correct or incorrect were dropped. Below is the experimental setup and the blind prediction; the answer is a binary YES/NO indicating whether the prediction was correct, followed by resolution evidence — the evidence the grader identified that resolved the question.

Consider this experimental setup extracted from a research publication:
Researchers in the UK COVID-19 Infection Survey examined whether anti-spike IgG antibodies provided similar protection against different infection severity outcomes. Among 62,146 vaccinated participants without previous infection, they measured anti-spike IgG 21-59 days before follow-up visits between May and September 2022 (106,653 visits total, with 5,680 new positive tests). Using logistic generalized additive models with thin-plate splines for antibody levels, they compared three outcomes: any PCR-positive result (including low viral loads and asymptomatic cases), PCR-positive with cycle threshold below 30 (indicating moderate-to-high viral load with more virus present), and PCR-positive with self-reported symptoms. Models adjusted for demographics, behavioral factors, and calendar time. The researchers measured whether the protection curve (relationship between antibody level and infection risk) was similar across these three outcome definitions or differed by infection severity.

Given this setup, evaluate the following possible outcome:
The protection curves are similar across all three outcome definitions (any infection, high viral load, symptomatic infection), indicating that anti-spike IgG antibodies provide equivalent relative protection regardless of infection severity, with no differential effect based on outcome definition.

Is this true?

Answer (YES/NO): YES